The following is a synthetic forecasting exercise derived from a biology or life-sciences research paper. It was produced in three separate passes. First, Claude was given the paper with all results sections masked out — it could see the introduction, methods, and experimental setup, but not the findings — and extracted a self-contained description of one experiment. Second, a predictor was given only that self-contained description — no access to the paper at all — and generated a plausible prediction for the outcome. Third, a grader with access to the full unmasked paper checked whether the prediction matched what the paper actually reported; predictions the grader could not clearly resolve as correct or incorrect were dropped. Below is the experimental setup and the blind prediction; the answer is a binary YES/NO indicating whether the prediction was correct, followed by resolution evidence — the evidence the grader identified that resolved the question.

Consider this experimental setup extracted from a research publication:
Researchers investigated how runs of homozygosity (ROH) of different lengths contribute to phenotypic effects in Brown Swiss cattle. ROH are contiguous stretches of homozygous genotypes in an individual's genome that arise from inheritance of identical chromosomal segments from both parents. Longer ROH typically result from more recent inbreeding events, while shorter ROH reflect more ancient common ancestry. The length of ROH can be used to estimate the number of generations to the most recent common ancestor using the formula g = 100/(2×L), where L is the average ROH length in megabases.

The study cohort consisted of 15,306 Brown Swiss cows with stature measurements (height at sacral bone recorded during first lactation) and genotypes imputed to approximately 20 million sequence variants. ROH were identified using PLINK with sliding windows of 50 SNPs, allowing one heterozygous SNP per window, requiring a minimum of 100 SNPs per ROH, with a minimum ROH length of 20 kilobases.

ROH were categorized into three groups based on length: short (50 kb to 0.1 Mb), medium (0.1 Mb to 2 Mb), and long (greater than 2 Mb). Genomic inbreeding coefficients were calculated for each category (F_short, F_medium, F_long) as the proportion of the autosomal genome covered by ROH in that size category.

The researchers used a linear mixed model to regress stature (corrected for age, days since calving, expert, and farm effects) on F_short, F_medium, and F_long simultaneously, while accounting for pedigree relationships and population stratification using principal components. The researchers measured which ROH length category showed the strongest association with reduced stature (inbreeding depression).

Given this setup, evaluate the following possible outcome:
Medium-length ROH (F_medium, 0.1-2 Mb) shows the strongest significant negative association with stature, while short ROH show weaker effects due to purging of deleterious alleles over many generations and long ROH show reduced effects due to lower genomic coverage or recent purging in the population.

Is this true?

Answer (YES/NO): NO